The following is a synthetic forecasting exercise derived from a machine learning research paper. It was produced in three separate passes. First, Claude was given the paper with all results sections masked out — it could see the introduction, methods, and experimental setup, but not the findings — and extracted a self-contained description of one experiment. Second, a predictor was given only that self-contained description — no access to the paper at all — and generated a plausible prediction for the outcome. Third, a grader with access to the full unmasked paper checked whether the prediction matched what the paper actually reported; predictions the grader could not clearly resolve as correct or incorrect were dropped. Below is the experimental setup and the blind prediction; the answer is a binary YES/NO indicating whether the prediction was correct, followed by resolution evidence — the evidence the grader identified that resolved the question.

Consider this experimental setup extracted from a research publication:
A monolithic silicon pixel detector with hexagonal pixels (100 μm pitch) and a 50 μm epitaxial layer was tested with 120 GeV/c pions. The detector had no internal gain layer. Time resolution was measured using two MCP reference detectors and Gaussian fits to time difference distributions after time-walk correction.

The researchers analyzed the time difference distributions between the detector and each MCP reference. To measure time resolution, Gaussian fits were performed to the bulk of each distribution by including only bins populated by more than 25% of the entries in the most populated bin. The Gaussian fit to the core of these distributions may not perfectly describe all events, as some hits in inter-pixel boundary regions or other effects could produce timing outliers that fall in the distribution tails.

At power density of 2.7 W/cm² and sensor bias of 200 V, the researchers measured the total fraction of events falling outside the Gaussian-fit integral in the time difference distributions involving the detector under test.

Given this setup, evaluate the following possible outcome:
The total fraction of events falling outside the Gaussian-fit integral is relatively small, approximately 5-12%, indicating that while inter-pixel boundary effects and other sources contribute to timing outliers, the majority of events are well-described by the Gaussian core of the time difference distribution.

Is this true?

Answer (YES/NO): NO